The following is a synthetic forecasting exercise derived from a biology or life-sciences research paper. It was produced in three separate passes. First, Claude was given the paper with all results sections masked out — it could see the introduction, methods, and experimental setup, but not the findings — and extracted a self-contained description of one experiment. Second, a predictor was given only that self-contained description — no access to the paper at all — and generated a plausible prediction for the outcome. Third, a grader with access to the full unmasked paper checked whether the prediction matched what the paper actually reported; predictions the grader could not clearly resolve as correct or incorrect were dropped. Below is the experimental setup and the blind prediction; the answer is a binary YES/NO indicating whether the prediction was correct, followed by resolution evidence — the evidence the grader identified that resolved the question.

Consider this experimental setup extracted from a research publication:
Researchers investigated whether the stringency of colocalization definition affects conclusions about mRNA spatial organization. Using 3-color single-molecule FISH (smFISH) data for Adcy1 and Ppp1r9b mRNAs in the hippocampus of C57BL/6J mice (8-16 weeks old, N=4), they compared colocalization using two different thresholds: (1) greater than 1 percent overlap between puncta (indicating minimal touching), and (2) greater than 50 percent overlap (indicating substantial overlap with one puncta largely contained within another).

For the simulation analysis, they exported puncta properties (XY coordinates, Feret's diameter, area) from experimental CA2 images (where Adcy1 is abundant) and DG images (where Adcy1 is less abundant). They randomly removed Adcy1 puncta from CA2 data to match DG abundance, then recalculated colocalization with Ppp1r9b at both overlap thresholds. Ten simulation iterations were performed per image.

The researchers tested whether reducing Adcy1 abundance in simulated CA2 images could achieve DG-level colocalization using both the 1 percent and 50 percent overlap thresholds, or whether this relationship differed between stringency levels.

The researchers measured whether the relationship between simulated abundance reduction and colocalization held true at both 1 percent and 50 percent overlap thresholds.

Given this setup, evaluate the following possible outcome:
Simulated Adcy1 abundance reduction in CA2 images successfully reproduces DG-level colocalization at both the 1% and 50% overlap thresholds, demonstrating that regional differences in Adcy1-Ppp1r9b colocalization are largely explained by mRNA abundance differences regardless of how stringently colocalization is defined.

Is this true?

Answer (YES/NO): YES